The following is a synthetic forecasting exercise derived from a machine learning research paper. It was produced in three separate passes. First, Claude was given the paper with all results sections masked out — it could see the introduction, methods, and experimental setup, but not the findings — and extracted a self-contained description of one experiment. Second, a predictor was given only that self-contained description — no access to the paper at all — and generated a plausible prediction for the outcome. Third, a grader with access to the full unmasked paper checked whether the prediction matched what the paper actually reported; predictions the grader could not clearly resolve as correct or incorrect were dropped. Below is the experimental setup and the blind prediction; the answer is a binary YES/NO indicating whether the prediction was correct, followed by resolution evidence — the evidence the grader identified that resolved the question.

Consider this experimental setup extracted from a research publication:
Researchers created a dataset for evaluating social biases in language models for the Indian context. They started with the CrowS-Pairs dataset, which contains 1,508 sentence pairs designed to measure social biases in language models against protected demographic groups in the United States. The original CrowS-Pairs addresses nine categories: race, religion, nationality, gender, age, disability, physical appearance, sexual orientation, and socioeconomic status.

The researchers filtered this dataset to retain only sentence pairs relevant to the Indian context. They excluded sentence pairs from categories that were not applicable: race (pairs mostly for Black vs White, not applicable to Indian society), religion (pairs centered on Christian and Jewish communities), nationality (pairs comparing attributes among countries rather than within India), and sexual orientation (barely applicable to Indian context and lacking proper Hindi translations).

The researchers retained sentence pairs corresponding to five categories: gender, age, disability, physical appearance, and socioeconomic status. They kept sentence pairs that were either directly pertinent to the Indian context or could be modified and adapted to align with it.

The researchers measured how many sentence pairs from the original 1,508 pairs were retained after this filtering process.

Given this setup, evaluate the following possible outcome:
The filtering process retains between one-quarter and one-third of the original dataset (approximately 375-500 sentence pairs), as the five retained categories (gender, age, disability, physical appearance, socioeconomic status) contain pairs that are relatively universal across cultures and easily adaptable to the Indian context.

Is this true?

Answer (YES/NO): NO